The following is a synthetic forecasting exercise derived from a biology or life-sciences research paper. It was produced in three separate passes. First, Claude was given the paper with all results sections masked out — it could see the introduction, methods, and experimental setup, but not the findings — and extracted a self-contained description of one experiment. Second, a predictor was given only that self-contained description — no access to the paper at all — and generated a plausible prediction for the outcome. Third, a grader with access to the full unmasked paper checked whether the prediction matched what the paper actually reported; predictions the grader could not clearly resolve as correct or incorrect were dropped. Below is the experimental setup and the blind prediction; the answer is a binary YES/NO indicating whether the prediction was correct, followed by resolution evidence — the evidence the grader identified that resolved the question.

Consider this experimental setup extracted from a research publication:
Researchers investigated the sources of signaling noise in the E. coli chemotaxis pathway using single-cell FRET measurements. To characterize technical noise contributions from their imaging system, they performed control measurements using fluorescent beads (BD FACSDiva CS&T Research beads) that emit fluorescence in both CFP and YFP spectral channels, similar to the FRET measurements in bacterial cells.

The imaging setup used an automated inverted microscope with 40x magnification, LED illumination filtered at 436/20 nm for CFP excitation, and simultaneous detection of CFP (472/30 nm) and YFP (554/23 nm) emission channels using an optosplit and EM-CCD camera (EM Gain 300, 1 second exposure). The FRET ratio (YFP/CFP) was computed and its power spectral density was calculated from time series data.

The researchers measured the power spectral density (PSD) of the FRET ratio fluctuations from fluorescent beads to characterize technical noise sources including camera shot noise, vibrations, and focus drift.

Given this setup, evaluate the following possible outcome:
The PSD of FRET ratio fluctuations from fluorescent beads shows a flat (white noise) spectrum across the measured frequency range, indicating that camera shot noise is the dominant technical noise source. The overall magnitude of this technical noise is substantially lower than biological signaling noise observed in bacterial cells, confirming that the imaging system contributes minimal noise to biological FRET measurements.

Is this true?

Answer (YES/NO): YES